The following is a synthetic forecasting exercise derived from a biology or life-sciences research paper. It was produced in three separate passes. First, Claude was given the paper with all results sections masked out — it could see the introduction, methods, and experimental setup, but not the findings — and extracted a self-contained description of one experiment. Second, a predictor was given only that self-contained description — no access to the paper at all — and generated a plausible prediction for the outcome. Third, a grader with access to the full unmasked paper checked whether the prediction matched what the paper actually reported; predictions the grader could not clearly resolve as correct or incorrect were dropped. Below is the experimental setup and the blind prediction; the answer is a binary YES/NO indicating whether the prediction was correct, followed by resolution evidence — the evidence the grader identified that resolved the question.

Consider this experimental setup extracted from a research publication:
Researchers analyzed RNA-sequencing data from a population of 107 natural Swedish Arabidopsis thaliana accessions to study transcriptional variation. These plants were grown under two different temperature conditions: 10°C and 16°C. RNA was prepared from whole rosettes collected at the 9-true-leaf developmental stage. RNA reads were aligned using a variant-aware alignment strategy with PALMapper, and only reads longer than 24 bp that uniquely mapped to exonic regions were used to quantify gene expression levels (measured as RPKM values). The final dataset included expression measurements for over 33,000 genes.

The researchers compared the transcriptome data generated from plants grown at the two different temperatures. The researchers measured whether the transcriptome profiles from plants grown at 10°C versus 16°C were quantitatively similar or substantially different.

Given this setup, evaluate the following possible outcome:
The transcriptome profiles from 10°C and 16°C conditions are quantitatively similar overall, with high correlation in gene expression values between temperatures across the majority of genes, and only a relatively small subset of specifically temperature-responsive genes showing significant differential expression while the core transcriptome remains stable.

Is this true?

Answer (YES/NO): YES